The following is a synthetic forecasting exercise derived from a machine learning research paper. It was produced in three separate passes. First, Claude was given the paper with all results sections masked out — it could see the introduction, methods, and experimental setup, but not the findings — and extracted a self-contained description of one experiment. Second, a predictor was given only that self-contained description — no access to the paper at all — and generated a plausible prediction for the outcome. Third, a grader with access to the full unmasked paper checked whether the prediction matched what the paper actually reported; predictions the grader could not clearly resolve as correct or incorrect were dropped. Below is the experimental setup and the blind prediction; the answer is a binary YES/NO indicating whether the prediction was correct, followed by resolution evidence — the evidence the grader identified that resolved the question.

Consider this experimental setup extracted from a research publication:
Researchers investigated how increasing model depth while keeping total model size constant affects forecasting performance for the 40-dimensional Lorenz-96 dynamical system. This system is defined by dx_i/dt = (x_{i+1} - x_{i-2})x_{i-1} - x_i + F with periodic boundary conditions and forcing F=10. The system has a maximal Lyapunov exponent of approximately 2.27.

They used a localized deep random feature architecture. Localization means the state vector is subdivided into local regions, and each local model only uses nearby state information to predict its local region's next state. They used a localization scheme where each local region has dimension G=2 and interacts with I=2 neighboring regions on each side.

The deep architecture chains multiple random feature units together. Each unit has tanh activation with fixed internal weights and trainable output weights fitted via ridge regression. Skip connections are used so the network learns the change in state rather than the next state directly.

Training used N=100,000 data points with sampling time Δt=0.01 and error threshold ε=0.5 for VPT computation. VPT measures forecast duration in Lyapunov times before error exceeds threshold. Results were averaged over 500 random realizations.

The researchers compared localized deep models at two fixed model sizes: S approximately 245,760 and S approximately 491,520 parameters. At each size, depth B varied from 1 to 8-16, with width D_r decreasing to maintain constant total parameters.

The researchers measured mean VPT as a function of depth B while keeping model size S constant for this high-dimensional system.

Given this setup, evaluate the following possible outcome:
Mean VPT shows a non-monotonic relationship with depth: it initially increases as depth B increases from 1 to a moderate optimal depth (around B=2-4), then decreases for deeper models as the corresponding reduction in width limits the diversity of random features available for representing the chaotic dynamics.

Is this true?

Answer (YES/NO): NO